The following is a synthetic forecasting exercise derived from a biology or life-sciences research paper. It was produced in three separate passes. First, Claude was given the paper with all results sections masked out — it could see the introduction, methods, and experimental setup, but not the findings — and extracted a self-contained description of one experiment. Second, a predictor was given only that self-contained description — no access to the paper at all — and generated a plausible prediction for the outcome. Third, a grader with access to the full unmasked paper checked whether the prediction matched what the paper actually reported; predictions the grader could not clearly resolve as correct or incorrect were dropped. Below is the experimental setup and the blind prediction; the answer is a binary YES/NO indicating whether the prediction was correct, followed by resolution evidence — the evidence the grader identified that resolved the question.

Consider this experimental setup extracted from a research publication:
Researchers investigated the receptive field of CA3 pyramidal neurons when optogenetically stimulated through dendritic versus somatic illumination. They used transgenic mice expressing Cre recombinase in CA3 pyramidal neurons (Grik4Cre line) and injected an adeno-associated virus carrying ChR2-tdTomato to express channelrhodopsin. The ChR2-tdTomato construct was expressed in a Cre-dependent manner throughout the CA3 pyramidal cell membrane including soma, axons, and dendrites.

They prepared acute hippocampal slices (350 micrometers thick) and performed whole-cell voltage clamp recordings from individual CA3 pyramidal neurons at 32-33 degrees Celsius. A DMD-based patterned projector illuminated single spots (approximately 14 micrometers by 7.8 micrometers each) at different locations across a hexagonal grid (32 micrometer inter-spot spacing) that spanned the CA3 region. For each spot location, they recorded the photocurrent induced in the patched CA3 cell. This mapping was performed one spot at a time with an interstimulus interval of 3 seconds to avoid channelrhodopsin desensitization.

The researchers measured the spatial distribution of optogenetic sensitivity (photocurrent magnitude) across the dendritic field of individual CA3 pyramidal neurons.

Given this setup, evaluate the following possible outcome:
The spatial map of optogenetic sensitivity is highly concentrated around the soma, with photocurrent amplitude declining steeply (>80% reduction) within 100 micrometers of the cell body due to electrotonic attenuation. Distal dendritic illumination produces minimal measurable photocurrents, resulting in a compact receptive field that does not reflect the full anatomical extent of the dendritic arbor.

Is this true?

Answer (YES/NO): NO